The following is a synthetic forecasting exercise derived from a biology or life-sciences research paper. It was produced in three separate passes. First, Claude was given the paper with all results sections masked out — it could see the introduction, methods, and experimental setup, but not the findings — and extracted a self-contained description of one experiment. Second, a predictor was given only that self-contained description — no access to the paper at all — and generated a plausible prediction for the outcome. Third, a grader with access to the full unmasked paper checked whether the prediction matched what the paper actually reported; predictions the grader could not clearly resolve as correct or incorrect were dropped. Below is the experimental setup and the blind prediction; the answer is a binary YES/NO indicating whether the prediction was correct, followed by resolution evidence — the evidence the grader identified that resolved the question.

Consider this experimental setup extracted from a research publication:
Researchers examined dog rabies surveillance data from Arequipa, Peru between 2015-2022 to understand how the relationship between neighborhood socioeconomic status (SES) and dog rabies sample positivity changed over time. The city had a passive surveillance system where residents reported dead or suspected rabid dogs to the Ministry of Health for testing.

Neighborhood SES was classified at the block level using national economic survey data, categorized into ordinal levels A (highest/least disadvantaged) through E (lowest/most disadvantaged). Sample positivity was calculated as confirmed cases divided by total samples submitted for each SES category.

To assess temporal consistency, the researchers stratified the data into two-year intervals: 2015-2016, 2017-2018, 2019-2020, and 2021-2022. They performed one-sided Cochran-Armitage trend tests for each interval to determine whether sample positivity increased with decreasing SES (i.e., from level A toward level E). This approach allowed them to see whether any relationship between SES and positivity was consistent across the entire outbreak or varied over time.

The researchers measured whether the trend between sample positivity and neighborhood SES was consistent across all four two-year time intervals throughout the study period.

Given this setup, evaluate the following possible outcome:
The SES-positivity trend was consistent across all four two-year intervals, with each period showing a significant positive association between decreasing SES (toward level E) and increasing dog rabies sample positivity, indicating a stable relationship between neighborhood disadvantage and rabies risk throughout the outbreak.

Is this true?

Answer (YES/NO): YES